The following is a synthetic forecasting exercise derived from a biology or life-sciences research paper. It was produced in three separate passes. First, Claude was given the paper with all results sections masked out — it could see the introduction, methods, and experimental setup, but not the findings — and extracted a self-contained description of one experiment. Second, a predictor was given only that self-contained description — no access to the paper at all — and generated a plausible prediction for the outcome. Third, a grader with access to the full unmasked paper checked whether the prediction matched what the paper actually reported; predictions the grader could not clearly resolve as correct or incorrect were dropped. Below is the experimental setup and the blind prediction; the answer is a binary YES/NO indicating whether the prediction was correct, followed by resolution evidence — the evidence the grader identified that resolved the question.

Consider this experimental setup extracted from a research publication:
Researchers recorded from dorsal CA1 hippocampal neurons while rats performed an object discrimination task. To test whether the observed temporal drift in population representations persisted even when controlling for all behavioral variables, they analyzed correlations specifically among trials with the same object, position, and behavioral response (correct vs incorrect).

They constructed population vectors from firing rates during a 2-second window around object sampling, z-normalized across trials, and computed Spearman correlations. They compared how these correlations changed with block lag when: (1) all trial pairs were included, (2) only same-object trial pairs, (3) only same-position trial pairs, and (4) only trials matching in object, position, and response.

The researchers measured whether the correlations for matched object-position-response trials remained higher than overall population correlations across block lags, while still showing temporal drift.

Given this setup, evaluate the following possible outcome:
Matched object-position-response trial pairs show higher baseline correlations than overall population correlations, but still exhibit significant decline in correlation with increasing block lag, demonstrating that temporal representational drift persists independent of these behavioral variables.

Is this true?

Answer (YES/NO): YES